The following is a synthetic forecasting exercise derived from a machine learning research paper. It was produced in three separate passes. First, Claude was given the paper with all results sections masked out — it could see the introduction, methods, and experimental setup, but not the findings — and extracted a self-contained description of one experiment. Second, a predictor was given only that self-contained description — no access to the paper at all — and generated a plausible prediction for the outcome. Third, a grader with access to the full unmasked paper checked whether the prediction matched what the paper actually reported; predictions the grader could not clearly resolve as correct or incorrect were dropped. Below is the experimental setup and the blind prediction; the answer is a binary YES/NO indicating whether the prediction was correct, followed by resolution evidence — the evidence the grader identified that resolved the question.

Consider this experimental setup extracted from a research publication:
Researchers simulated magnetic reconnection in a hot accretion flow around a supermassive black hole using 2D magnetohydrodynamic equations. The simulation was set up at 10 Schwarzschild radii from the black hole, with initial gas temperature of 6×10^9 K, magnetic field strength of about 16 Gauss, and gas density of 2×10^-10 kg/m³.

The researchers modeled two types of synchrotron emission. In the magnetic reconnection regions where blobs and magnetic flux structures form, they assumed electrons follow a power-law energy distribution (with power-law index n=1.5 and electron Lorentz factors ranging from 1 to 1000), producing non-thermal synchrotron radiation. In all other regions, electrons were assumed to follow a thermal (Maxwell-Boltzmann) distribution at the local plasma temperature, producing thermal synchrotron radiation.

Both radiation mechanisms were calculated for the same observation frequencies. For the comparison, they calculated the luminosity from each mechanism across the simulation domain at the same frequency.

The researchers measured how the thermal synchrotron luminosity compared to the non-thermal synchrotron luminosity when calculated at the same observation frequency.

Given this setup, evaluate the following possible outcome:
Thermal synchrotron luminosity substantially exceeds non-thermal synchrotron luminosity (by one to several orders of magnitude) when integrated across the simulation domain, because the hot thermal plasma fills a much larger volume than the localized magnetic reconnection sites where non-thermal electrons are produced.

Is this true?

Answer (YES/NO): NO